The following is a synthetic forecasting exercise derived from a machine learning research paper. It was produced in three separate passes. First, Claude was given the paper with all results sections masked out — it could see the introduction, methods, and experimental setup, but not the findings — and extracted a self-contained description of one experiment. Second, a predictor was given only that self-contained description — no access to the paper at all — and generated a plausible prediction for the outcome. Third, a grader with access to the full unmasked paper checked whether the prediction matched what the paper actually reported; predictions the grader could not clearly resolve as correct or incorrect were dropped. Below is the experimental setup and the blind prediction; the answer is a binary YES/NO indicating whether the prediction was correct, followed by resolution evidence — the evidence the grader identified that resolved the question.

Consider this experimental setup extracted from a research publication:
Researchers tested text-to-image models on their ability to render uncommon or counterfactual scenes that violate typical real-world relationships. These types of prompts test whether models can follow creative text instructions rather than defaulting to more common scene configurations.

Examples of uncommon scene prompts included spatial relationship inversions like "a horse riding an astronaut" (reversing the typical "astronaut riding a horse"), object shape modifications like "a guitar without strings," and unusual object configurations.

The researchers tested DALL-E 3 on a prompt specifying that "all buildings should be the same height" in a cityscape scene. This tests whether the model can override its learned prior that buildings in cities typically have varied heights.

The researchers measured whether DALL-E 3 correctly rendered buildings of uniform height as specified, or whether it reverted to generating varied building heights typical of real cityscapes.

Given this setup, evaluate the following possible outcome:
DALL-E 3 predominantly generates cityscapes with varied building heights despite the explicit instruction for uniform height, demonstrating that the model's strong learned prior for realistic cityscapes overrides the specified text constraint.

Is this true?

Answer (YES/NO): YES